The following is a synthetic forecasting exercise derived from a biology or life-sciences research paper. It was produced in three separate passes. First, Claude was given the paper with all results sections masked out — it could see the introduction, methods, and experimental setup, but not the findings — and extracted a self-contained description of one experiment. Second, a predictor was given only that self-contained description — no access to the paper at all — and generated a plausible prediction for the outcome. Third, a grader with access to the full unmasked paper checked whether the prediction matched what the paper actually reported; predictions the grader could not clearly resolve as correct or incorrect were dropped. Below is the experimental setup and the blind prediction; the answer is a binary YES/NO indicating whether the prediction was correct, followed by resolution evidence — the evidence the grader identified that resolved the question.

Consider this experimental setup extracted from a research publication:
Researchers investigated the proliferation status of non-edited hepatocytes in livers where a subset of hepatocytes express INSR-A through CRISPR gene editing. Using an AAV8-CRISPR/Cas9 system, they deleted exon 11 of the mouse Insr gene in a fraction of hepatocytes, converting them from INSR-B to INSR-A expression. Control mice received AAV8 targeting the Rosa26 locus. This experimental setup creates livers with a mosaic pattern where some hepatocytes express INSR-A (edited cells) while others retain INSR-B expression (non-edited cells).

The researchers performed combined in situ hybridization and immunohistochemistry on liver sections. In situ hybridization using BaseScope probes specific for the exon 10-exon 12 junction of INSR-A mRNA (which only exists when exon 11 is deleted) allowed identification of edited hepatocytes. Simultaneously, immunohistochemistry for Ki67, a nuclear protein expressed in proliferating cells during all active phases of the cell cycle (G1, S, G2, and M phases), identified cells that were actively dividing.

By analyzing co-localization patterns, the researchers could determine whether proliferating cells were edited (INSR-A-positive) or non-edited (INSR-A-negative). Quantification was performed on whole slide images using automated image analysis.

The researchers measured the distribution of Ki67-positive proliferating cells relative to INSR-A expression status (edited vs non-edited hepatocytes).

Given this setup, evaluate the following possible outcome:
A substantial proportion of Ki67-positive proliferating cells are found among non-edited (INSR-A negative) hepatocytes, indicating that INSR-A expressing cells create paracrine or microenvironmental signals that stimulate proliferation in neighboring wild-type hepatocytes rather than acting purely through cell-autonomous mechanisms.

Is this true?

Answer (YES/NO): YES